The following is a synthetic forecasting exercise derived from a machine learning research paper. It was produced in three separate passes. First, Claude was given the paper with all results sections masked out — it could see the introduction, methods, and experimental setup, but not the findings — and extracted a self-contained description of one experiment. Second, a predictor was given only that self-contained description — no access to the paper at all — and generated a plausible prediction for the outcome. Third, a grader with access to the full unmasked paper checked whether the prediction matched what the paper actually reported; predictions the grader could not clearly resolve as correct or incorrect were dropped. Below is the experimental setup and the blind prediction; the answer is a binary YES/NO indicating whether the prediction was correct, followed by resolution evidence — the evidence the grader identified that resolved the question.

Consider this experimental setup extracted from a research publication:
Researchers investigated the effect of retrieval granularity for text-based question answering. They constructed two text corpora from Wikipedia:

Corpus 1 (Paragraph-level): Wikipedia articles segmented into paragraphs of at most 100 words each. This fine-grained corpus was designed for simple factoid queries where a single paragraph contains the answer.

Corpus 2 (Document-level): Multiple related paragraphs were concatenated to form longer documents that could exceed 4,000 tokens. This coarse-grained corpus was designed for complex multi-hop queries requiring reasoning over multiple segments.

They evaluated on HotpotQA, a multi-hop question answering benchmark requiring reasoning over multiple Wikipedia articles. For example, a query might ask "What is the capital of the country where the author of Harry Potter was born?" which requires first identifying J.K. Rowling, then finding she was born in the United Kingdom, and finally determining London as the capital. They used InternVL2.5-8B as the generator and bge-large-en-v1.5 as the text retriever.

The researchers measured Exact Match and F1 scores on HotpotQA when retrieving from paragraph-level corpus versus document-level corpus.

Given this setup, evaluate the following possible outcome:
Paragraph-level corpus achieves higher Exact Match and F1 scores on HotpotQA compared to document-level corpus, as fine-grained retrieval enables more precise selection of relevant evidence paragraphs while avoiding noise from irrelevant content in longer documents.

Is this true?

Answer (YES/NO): NO